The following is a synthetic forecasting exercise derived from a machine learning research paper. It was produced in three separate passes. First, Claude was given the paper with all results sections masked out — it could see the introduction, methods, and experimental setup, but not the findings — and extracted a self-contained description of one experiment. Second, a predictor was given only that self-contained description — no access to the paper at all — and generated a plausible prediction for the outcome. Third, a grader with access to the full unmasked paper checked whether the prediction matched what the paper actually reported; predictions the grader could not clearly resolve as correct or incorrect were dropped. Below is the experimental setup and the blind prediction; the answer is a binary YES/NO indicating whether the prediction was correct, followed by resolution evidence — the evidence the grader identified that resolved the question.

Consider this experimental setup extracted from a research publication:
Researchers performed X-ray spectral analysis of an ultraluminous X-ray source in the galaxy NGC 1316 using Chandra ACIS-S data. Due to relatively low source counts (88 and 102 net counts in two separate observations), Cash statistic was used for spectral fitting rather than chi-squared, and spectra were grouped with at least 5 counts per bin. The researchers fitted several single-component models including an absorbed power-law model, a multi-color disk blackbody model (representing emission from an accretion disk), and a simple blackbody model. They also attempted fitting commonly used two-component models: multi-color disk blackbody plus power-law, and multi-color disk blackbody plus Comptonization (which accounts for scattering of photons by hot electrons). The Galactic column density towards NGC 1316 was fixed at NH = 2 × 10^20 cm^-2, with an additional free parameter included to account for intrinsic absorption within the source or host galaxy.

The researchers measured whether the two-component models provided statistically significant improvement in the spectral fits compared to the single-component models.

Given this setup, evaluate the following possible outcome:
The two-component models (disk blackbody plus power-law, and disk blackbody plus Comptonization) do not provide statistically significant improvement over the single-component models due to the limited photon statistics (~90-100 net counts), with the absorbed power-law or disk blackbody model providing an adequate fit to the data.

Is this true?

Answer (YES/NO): YES